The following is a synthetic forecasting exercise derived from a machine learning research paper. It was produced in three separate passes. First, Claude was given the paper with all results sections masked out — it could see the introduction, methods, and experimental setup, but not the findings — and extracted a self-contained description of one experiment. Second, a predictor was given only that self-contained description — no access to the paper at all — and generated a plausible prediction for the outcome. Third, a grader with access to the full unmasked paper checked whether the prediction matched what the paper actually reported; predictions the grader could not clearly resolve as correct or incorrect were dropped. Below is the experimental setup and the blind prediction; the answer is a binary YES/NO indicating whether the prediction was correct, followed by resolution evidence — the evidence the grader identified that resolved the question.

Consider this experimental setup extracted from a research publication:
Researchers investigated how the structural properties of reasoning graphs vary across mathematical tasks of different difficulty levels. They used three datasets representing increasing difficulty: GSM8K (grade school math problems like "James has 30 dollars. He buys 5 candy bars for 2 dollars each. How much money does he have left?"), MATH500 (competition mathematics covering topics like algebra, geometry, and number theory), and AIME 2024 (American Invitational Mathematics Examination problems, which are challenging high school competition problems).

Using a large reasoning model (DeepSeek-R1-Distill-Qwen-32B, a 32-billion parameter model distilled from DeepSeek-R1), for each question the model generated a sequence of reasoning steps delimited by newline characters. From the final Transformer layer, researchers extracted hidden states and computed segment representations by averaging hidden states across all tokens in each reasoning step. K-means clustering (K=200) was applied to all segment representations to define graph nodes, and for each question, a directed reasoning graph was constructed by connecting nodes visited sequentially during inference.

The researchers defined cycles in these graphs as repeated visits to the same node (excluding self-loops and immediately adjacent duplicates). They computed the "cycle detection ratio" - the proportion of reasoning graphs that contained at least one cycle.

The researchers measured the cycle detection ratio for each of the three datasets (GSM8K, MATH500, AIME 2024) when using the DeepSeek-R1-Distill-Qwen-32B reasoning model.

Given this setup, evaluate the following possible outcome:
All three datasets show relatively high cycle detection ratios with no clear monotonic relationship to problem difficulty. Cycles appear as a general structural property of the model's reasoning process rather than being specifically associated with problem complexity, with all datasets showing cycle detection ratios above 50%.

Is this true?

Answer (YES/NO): NO